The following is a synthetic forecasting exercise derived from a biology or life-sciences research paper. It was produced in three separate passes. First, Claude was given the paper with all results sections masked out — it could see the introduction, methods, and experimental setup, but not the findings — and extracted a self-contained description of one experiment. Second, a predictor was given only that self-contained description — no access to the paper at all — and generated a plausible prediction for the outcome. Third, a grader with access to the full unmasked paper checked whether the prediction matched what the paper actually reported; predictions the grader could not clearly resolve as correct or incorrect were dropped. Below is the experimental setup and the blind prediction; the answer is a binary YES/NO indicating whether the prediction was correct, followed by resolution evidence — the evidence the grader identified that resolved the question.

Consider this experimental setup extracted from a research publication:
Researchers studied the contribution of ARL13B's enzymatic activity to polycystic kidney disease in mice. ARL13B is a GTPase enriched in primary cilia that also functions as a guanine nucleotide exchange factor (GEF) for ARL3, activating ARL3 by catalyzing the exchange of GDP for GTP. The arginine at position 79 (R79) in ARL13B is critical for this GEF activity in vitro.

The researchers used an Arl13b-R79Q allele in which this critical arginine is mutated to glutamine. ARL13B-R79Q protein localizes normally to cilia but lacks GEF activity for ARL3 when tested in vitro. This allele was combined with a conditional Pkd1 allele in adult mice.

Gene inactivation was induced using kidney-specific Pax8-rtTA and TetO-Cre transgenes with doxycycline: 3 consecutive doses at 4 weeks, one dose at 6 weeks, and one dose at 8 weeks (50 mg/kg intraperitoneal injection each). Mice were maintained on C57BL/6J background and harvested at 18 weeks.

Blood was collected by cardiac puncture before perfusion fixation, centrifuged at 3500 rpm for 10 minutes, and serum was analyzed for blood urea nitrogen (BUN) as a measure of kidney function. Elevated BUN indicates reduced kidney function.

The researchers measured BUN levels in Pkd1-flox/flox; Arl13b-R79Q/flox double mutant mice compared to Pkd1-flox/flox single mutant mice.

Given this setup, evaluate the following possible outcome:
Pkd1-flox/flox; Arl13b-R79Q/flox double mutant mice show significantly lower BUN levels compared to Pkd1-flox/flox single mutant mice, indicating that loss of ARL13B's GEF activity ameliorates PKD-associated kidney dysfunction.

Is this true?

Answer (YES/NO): YES